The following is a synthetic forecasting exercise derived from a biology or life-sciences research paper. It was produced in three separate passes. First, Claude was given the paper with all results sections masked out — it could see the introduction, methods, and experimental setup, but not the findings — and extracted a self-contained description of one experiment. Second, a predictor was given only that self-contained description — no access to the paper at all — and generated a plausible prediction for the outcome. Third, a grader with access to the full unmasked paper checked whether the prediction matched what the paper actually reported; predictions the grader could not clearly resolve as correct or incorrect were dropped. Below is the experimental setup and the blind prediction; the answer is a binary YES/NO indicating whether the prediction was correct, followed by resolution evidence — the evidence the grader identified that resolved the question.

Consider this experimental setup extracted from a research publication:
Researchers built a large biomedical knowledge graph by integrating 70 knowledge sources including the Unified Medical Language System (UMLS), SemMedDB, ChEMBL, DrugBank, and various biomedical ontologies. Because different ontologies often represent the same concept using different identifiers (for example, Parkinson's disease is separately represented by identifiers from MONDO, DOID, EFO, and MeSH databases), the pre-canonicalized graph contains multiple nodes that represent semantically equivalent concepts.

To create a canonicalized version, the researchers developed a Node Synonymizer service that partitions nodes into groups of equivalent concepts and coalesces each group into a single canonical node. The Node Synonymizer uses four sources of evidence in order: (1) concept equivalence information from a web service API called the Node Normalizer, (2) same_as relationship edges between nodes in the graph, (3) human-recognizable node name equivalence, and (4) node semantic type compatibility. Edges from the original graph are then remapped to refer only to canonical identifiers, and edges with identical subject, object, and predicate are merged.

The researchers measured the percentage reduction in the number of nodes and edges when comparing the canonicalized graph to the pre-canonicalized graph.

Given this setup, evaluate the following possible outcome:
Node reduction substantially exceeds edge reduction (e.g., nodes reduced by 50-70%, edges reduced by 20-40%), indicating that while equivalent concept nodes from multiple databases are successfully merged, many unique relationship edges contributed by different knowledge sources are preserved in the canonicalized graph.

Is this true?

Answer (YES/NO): NO